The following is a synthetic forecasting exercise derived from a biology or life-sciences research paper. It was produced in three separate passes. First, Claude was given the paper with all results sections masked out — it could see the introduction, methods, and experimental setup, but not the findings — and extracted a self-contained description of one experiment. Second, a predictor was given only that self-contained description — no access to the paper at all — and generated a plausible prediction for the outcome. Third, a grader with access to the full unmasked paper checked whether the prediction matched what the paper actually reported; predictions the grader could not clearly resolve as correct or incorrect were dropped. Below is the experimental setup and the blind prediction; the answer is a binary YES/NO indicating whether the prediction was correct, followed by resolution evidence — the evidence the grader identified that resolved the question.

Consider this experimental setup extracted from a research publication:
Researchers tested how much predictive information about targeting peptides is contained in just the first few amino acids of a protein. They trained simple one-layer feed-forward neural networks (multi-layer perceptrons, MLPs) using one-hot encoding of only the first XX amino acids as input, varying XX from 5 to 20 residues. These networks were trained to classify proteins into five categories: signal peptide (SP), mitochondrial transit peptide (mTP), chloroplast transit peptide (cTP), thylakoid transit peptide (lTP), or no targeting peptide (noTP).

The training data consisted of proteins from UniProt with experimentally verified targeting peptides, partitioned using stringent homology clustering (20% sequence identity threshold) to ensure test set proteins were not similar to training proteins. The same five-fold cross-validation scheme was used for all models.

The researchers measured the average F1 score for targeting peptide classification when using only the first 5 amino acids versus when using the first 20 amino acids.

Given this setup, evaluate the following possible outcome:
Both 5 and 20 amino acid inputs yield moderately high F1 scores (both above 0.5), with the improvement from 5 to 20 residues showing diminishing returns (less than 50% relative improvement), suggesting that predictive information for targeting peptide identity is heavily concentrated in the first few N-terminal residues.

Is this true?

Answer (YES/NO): YES